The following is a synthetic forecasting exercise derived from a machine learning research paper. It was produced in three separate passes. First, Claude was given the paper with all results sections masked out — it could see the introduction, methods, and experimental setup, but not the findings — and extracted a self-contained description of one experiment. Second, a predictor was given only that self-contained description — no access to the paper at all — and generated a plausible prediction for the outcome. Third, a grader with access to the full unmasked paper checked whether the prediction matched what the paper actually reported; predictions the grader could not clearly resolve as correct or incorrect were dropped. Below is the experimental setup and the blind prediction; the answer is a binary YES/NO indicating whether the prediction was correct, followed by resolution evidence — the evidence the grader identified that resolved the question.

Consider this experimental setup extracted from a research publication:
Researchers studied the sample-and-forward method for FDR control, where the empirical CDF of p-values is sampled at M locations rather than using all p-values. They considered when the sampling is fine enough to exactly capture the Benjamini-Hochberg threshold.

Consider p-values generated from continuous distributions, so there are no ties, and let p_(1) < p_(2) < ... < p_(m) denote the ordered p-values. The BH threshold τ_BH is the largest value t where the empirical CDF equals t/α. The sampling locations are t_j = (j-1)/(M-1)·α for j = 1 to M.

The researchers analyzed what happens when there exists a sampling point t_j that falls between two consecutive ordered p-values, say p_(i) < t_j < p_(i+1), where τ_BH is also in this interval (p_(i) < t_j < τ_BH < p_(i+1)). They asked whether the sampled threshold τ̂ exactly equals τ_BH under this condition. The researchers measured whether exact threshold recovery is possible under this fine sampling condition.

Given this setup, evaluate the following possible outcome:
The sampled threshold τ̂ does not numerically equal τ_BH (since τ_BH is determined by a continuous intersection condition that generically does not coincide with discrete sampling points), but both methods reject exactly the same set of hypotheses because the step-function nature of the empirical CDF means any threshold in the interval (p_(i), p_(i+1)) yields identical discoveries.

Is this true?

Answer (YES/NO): NO